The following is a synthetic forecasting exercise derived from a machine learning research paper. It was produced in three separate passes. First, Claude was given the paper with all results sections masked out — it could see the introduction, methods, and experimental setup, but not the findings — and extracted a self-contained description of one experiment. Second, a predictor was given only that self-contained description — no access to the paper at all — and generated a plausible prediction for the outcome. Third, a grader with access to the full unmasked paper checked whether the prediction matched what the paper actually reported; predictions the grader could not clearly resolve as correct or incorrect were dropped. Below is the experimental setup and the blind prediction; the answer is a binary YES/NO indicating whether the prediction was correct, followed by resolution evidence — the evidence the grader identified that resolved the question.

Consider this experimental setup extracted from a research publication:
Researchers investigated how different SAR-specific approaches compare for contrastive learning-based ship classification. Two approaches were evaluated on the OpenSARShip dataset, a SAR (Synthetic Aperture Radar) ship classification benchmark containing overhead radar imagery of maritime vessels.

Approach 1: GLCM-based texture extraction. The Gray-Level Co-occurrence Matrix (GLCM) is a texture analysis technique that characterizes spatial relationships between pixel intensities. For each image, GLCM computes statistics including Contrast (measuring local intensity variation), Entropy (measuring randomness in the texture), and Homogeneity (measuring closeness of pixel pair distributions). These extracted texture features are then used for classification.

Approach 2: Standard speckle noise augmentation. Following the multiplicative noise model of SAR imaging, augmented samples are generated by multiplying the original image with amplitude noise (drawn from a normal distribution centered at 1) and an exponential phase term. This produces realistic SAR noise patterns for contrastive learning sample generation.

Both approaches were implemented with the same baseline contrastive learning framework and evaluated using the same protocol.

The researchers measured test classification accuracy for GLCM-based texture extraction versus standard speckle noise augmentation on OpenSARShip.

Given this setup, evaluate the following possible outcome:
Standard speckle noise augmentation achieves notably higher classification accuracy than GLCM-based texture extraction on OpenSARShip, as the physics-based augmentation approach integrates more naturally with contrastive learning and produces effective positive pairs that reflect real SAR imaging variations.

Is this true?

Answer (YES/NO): NO